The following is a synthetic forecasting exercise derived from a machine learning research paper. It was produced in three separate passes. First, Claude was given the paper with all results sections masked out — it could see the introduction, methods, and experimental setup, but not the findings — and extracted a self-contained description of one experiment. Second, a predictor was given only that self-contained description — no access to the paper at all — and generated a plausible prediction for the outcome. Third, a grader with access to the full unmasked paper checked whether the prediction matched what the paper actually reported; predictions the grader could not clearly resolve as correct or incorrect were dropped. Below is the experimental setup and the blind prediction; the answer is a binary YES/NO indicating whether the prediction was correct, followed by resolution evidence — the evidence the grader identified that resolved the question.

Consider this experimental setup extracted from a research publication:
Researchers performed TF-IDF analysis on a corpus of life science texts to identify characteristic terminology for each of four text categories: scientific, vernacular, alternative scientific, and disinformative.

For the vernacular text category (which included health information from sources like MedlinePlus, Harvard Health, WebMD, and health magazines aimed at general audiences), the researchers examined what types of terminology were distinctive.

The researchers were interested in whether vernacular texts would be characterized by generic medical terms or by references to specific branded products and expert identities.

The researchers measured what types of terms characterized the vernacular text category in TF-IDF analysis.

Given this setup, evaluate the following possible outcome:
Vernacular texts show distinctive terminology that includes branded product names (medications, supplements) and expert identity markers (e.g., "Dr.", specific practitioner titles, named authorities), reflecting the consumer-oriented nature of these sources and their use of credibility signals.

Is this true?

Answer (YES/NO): YES